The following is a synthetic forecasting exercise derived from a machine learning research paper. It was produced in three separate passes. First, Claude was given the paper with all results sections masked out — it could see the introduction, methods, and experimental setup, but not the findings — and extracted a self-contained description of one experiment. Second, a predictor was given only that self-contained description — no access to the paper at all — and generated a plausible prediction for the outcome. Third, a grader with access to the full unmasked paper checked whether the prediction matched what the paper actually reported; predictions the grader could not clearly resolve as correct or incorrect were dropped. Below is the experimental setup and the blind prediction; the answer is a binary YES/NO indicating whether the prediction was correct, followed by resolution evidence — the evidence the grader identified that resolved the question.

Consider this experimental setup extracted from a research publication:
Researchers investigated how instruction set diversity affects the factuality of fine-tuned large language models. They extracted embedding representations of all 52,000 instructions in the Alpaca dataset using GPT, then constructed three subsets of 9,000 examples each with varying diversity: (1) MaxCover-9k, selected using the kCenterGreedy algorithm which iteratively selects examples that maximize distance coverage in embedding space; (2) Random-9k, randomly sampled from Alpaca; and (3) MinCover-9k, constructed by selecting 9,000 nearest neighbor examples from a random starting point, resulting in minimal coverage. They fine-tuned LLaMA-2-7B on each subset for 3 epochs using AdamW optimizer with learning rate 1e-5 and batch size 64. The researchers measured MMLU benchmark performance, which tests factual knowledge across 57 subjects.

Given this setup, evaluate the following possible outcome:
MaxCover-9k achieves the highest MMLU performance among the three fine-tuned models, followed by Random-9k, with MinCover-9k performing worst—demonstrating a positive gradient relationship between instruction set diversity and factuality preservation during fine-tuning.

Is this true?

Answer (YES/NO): YES